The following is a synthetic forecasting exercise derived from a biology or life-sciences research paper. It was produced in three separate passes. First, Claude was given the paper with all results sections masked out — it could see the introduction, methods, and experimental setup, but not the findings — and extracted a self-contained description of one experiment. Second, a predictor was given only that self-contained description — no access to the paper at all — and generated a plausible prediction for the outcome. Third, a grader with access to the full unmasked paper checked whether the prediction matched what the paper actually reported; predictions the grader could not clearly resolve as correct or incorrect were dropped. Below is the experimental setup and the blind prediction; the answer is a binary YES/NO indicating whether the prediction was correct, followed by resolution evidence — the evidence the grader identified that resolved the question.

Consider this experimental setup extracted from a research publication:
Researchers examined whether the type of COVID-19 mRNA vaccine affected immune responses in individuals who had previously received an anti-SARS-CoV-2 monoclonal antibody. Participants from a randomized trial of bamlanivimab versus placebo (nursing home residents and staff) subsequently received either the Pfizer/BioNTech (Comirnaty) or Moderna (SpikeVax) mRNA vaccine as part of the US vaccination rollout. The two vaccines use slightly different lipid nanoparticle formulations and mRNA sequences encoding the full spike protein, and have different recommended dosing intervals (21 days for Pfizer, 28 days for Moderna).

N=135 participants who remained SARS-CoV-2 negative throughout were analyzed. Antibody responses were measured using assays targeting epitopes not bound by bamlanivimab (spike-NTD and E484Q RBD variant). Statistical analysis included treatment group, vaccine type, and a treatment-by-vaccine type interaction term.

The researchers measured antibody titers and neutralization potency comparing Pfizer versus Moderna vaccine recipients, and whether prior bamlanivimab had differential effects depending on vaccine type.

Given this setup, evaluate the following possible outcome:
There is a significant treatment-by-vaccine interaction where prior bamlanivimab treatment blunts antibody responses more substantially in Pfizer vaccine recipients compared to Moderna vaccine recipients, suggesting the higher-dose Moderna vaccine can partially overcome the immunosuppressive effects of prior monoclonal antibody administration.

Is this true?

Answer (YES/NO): NO